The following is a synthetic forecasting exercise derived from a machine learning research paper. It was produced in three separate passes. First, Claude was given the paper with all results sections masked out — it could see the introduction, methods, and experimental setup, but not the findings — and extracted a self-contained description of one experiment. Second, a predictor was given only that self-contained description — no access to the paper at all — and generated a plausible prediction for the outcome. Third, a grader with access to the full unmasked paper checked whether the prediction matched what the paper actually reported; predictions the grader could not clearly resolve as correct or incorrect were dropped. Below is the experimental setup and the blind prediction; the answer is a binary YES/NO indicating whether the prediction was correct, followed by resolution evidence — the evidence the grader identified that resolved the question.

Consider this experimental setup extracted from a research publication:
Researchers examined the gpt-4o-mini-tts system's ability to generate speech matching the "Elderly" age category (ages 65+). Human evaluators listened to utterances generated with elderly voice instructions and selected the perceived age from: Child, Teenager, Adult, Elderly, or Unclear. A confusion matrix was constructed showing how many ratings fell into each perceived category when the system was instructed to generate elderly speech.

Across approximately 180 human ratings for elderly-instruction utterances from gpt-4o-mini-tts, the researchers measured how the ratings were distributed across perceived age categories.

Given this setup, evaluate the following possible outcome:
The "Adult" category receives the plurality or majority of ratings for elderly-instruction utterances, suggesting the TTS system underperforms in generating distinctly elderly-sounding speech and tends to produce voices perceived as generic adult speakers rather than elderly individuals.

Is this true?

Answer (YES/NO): YES